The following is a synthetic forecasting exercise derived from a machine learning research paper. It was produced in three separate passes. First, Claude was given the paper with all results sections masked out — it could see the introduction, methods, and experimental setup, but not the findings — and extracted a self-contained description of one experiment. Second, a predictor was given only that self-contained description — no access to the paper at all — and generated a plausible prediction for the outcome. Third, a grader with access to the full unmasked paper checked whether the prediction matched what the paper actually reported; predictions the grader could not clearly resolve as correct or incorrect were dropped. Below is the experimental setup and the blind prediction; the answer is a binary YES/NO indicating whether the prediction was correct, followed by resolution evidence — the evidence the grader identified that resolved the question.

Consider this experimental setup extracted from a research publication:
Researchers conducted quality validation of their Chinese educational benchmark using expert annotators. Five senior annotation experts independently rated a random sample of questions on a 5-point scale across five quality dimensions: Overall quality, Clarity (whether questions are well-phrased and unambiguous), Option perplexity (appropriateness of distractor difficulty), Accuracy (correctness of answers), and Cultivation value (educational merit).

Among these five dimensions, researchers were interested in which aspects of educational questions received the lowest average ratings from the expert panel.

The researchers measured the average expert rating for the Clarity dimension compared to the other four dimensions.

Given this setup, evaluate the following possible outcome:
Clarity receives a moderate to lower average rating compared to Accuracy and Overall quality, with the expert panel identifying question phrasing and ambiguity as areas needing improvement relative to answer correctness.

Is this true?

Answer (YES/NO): YES